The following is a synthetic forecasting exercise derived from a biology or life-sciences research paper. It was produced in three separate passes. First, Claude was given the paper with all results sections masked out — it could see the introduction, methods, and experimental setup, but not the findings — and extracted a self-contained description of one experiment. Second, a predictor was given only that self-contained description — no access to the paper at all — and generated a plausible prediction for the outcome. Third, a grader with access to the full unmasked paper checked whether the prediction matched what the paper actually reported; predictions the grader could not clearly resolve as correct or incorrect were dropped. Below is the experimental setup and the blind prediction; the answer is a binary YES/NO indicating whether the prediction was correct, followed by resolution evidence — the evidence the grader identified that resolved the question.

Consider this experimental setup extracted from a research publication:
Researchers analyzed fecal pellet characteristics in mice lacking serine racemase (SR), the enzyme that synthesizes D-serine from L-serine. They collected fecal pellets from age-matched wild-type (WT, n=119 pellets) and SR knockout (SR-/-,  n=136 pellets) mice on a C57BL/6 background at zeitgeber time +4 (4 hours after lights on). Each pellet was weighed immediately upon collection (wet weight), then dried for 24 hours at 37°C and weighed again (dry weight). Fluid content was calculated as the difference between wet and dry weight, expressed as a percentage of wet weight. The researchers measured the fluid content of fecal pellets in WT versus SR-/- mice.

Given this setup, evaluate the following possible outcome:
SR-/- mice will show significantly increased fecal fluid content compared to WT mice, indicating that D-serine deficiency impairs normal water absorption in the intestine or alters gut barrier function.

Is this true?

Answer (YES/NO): YES